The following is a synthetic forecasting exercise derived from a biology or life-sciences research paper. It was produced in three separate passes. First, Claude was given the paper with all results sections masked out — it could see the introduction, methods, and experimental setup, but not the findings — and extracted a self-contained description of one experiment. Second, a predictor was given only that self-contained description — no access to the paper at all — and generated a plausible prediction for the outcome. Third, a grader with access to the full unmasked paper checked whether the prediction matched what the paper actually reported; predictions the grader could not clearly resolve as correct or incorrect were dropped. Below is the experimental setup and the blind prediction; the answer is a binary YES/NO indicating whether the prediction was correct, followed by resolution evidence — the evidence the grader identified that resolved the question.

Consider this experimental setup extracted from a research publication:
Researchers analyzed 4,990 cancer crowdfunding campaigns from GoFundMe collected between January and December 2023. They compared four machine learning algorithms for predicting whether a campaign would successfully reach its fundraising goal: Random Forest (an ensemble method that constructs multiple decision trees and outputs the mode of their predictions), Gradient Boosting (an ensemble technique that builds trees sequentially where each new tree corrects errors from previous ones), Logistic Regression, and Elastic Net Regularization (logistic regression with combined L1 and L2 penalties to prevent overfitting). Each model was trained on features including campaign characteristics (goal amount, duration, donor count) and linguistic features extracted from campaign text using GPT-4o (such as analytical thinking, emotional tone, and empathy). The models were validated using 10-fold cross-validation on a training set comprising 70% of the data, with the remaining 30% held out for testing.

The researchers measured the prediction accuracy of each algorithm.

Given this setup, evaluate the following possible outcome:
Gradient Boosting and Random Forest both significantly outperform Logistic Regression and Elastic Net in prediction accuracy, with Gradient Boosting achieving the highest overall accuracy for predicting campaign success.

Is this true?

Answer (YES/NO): NO